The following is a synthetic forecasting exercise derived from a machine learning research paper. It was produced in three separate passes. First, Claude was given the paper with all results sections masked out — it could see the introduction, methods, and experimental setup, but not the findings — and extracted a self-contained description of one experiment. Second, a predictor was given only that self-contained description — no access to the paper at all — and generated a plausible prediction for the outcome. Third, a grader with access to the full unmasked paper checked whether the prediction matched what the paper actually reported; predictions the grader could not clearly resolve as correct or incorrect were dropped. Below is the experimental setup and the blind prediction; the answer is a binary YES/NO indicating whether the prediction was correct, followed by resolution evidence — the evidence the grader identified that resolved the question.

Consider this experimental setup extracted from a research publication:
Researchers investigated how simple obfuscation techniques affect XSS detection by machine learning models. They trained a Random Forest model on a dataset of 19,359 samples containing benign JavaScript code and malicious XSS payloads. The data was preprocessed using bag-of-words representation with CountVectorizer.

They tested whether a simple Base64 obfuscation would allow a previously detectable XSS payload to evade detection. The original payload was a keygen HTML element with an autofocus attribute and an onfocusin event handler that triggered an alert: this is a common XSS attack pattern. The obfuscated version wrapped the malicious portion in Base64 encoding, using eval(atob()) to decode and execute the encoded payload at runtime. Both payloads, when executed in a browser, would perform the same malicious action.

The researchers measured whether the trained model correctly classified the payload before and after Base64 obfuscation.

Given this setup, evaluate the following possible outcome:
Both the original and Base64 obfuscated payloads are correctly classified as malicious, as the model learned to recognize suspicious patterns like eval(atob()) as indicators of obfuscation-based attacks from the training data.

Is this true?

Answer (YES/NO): NO